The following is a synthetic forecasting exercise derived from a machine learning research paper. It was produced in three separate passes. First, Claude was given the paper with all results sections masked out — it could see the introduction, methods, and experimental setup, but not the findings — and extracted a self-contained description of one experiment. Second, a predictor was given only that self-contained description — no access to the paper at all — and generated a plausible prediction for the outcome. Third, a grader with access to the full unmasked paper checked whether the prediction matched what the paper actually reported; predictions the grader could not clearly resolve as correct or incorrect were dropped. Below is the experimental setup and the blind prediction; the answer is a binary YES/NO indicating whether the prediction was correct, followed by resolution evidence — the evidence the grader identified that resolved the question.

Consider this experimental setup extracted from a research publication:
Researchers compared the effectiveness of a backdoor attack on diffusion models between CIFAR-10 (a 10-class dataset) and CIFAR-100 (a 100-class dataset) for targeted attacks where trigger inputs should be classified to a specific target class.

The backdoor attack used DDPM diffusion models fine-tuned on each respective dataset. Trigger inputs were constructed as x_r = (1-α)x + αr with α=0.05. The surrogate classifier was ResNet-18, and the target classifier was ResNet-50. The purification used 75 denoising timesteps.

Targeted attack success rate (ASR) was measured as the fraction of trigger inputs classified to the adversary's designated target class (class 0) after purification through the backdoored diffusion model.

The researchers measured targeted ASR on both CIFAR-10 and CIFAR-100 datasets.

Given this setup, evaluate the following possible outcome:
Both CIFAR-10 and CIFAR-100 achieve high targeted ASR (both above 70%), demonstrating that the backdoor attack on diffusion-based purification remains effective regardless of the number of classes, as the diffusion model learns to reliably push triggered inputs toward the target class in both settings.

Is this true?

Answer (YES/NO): YES